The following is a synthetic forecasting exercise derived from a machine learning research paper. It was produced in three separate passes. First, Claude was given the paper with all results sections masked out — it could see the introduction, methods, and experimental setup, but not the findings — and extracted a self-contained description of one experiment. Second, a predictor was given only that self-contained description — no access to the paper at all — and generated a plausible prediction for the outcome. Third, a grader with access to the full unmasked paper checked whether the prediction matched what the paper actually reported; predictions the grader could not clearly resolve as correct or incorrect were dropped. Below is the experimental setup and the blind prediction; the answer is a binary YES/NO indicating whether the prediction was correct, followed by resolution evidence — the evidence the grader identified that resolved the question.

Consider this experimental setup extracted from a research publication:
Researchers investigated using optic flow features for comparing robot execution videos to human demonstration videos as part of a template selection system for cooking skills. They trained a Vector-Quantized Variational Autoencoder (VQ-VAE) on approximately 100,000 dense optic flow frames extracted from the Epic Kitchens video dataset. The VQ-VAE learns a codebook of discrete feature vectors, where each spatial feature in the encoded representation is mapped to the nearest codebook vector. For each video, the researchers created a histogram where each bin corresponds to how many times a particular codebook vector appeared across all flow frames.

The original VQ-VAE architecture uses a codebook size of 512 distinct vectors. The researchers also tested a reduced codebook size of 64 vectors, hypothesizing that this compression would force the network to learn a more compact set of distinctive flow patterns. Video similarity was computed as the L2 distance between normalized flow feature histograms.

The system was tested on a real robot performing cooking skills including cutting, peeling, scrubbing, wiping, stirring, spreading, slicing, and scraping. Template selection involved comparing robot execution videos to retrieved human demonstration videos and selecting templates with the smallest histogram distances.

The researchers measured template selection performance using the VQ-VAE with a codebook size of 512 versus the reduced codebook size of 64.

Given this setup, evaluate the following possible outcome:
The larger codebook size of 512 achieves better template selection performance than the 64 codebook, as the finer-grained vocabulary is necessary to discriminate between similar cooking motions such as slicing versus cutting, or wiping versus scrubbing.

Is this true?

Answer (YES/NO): NO